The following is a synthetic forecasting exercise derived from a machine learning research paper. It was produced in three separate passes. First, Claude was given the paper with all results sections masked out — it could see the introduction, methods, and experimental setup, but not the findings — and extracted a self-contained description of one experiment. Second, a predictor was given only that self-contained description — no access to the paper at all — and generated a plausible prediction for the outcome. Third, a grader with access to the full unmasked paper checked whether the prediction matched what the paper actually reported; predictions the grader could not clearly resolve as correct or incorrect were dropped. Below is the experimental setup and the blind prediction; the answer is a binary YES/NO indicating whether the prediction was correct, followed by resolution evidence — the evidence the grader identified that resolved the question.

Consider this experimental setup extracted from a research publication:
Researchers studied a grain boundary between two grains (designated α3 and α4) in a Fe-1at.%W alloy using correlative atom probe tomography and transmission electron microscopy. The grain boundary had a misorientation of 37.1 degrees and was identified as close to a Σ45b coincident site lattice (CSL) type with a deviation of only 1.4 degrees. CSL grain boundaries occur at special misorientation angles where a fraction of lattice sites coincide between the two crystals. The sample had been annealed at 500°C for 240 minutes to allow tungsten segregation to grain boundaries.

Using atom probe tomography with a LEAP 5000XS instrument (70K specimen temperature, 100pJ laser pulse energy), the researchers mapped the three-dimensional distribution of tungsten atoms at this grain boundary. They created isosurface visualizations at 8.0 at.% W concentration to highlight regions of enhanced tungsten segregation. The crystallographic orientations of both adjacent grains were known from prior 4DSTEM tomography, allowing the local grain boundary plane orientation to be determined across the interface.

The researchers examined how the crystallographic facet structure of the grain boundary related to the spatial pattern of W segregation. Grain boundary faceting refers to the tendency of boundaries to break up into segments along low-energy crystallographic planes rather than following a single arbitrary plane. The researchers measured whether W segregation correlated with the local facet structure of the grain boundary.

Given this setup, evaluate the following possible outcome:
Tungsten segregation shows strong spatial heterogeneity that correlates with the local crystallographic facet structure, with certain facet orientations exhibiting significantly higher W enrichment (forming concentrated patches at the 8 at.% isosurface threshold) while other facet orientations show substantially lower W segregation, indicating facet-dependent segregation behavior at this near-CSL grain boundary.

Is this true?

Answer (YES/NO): YES